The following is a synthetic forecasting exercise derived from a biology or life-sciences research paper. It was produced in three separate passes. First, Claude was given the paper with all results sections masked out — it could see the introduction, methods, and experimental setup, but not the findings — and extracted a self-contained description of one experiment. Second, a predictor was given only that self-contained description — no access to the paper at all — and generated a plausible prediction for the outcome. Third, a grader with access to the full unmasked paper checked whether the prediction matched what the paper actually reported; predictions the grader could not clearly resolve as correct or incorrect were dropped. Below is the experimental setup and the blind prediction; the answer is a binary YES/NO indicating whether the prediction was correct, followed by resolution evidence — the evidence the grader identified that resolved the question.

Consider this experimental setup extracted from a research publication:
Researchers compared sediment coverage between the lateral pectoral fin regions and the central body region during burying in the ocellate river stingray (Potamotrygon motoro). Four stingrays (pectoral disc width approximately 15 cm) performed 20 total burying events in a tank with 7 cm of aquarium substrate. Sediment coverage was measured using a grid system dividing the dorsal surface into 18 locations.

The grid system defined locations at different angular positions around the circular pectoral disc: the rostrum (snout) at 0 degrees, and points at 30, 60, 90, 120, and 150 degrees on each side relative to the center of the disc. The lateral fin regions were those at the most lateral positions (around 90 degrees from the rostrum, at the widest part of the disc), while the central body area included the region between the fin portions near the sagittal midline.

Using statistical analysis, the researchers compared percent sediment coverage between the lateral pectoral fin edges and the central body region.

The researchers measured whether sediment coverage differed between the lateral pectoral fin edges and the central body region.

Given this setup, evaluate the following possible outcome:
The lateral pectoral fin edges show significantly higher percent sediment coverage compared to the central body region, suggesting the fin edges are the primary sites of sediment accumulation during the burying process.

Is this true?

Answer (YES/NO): YES